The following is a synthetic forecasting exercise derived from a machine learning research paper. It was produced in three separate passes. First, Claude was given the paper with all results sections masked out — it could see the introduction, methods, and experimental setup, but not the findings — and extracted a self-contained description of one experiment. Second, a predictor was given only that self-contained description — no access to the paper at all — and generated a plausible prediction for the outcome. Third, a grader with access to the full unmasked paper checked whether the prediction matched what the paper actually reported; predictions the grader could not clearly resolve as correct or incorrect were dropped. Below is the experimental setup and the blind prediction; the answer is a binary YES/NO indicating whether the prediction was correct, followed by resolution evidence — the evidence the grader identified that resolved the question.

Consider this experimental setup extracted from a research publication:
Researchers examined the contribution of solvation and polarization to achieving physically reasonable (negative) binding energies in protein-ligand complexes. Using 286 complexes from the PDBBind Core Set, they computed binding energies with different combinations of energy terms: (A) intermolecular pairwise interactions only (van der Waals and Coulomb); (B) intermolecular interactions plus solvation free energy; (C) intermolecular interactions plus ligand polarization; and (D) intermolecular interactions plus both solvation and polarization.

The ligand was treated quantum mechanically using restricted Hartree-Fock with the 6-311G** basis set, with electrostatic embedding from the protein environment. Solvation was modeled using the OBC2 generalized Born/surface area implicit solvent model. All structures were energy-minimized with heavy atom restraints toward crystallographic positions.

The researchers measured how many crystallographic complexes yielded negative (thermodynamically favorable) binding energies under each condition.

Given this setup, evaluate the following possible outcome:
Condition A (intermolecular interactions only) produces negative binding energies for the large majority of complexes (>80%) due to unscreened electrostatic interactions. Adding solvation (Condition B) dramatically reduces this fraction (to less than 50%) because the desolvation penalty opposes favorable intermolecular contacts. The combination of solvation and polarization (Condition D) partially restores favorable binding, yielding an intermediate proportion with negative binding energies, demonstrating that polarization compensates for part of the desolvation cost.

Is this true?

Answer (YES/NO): NO